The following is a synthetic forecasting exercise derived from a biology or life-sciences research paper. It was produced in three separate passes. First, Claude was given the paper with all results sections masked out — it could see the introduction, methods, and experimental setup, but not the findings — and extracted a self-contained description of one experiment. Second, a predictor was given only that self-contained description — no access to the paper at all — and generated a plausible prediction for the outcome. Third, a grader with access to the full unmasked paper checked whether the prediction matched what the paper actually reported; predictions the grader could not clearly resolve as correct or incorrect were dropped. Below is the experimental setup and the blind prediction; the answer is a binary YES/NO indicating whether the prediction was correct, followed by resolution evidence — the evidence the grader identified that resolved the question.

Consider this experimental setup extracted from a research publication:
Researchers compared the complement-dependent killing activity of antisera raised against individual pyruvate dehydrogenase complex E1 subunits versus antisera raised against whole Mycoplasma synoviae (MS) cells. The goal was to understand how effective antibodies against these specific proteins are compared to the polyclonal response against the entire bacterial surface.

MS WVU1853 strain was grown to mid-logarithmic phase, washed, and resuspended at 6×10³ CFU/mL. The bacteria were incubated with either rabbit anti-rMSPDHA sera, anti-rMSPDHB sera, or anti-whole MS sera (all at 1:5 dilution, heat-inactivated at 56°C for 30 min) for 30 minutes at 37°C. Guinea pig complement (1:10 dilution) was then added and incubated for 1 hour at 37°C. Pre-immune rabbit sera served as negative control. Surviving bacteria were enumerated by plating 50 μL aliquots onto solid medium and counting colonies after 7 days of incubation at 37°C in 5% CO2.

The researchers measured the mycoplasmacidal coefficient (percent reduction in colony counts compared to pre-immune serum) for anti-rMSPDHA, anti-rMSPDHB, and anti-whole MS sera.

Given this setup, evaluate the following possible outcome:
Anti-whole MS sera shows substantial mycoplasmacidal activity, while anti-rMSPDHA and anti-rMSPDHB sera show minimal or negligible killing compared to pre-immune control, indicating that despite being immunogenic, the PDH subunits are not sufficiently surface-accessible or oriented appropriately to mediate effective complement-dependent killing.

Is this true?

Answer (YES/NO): NO